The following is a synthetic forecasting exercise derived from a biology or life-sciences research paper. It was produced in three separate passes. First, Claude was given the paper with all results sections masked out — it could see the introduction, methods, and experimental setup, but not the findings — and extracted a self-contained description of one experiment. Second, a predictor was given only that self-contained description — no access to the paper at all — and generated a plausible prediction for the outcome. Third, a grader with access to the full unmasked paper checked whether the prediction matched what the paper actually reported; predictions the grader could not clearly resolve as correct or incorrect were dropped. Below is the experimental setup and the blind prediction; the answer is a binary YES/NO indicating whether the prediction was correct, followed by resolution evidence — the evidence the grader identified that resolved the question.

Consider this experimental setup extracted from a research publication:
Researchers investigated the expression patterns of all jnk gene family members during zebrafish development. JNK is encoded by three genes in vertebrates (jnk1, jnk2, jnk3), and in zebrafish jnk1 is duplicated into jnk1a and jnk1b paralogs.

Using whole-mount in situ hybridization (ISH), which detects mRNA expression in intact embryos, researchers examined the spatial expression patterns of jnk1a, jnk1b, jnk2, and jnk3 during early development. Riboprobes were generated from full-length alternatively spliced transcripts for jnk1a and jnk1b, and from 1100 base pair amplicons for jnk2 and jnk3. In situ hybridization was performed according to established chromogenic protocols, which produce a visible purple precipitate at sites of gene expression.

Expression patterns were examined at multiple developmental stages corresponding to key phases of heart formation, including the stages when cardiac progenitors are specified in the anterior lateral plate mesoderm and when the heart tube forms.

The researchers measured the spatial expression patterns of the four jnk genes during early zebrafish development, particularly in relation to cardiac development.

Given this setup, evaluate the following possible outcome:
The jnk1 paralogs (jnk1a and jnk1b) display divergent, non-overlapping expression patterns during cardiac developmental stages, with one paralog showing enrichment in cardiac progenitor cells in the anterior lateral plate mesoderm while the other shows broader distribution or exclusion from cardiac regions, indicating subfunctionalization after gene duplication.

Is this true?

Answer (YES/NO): NO